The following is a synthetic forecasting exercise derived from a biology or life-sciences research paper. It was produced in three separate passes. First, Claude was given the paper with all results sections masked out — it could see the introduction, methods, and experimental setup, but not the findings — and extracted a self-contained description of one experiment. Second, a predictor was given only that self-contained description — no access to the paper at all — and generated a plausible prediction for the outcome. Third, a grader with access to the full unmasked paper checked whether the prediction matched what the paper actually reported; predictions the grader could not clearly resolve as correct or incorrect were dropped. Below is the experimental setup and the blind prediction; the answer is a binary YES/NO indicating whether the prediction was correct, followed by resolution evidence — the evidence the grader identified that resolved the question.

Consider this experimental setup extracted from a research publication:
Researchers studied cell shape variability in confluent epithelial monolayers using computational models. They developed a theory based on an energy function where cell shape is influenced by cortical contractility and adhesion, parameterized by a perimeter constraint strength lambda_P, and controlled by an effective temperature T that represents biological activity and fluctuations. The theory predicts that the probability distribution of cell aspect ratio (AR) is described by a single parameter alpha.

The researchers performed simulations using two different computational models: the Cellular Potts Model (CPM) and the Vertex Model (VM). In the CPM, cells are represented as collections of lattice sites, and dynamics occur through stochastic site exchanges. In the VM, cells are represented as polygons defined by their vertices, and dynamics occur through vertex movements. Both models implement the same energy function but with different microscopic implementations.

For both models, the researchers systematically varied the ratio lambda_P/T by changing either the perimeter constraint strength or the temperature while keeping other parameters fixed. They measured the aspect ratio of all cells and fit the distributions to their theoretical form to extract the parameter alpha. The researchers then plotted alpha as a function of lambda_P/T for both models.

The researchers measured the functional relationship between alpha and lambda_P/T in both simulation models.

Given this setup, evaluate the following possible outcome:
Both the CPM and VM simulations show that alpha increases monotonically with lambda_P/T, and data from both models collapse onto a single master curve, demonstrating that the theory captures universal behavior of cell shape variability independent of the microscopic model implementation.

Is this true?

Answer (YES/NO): NO